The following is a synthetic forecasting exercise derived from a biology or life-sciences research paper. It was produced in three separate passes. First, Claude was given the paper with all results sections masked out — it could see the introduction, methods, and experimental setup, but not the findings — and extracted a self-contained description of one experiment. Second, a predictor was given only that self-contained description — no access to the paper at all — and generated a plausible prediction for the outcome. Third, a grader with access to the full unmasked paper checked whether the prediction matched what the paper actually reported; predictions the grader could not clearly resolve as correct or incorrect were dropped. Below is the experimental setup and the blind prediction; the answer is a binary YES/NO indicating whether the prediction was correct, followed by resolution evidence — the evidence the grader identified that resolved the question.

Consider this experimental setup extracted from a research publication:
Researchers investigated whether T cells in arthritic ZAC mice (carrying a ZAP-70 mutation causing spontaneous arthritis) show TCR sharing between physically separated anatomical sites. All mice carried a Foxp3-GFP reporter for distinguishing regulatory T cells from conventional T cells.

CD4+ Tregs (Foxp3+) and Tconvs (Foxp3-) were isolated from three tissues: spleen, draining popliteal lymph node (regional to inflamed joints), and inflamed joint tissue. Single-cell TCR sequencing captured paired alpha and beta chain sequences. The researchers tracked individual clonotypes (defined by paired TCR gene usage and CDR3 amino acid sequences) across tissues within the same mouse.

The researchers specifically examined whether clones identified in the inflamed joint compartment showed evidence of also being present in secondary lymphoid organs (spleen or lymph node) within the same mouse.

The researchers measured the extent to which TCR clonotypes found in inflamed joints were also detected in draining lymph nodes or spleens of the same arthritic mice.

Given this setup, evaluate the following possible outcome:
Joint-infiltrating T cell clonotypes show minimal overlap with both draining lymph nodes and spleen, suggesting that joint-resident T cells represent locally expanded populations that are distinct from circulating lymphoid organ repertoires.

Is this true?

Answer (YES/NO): NO